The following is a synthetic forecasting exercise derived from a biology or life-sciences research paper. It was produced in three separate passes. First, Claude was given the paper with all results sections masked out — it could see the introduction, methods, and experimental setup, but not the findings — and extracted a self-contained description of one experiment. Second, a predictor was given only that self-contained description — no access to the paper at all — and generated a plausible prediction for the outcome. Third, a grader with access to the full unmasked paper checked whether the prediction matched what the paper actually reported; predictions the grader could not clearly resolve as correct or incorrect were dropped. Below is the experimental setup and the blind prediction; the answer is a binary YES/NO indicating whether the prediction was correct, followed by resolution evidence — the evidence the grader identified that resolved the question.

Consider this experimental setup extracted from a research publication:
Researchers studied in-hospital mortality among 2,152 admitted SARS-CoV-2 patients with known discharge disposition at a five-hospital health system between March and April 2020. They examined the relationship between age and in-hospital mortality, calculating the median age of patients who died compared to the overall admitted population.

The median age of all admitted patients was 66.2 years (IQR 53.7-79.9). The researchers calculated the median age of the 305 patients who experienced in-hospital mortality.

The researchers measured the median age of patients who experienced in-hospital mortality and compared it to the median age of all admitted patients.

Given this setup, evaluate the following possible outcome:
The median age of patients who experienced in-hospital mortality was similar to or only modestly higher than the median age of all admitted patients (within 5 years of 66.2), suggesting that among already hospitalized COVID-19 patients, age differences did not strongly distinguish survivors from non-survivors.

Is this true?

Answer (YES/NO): NO